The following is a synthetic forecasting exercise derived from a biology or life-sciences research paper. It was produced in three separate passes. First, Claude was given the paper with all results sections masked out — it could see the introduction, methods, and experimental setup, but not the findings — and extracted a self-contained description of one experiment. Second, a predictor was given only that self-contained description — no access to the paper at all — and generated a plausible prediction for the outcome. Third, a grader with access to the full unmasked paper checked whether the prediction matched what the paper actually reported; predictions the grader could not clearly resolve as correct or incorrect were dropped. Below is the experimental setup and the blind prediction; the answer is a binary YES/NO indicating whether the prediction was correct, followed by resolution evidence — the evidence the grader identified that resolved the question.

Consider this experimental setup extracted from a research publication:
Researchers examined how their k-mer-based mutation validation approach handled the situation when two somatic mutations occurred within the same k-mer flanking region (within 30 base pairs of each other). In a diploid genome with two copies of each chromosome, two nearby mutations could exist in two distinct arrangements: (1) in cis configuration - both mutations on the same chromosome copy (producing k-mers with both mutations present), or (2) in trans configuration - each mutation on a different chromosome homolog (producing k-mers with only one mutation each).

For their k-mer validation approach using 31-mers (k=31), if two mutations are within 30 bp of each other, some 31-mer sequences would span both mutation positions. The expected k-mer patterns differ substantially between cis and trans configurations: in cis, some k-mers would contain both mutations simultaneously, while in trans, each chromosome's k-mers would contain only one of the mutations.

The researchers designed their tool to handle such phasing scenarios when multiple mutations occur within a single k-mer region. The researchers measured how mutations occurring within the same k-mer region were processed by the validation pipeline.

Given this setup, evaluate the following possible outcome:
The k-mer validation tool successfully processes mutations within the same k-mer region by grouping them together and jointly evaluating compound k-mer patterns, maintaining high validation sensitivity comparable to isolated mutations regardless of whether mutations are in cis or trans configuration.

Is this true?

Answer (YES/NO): NO